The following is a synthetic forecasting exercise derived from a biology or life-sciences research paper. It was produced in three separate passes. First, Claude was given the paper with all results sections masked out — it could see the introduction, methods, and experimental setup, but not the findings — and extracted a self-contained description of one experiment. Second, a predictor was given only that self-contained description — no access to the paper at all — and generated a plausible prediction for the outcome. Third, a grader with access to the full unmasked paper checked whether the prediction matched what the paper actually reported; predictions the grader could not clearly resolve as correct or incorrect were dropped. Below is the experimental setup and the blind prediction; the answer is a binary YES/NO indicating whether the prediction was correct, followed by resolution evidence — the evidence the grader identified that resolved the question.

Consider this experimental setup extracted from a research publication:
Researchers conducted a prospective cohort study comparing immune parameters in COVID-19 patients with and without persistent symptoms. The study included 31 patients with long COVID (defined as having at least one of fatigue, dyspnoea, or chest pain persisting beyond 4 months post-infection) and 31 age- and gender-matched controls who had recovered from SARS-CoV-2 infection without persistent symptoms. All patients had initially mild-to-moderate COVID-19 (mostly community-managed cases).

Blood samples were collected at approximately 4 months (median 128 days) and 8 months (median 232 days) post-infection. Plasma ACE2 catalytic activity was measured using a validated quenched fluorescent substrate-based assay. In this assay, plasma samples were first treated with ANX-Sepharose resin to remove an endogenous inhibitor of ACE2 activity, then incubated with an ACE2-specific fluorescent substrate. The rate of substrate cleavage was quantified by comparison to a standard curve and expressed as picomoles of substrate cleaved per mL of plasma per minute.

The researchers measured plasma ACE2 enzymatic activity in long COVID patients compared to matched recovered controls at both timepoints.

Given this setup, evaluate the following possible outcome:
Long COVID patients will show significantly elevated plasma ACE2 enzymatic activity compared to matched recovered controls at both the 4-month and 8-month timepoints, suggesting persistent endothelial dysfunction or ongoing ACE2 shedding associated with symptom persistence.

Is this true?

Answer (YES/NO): NO